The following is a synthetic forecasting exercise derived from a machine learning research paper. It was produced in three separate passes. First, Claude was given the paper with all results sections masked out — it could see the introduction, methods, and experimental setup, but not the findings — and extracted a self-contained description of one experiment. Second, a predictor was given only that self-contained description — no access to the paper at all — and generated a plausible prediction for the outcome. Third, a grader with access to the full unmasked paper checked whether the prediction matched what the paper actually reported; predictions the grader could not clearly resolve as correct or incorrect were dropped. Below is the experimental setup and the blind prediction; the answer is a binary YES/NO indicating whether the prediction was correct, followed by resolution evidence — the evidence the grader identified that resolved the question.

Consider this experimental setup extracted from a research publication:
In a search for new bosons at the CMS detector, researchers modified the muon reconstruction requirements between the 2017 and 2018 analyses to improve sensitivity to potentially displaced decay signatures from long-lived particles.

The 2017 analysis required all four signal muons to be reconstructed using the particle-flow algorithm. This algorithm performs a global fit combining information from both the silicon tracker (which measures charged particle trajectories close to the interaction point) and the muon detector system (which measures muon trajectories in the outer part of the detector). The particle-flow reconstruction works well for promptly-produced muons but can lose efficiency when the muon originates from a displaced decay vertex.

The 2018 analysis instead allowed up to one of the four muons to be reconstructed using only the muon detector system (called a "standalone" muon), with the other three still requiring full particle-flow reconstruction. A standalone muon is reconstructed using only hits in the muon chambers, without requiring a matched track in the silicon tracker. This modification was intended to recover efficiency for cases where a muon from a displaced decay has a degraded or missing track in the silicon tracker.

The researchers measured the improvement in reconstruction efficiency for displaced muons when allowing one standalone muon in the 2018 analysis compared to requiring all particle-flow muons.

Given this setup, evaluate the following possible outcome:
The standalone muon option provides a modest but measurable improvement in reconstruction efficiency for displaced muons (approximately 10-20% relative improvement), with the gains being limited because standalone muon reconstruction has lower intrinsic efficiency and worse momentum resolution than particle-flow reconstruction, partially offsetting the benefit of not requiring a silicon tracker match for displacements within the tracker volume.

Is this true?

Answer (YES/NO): NO